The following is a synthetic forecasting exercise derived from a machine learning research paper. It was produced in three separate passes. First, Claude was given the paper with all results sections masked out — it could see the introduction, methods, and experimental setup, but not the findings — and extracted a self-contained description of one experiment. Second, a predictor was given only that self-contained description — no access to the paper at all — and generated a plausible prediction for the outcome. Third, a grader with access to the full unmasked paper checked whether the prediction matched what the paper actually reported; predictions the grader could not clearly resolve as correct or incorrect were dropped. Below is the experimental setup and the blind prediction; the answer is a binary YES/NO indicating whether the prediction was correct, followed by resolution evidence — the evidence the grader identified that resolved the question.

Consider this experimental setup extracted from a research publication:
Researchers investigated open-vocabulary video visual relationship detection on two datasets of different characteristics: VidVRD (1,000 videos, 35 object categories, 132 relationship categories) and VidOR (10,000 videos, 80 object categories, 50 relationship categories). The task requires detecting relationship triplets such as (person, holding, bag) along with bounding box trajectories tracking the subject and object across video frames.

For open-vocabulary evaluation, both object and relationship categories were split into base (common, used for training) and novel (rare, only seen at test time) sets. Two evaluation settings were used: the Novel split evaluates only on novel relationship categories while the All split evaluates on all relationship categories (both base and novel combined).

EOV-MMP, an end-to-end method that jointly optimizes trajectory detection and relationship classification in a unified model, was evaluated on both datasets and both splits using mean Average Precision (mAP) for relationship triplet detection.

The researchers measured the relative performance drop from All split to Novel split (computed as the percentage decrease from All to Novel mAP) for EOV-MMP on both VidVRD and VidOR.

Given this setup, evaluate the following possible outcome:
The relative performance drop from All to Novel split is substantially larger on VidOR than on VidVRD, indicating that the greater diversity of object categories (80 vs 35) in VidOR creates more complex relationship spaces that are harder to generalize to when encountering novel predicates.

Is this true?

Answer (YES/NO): YES